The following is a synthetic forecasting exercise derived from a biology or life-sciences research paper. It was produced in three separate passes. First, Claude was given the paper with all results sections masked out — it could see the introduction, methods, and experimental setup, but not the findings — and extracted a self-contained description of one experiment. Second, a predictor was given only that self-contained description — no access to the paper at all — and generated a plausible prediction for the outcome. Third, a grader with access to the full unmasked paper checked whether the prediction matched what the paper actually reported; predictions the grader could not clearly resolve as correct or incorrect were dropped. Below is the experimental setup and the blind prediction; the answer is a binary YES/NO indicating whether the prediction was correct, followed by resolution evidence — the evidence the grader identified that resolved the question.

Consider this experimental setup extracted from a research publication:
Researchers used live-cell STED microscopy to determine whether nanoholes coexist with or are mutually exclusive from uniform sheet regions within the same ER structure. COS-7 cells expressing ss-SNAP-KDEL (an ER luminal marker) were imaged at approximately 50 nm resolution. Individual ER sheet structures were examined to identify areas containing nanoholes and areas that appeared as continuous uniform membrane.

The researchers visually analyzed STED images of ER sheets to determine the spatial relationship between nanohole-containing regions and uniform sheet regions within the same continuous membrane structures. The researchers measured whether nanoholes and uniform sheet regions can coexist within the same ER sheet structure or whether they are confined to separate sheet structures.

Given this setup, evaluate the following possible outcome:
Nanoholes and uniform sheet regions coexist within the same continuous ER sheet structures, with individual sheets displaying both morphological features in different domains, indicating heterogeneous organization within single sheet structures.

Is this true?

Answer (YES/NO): YES